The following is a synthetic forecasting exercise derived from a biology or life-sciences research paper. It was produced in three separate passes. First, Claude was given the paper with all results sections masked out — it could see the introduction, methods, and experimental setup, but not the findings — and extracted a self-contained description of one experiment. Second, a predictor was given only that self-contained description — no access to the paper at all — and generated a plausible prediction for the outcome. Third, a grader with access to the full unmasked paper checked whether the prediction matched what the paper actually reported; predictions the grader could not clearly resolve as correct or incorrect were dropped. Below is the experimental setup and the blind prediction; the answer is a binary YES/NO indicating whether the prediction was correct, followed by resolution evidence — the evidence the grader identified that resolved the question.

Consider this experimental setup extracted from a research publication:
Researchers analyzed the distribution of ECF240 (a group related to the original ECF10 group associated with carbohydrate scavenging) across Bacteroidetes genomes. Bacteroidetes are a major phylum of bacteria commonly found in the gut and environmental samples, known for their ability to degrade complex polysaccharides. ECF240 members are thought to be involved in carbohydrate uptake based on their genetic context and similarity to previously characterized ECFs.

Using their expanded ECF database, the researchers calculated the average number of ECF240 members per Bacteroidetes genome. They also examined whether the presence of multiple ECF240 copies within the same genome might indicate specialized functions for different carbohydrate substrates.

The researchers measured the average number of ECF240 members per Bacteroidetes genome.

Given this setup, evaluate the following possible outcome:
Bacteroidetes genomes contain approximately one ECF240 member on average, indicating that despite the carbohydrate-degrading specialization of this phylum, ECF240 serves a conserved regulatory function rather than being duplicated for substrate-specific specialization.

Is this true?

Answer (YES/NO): NO